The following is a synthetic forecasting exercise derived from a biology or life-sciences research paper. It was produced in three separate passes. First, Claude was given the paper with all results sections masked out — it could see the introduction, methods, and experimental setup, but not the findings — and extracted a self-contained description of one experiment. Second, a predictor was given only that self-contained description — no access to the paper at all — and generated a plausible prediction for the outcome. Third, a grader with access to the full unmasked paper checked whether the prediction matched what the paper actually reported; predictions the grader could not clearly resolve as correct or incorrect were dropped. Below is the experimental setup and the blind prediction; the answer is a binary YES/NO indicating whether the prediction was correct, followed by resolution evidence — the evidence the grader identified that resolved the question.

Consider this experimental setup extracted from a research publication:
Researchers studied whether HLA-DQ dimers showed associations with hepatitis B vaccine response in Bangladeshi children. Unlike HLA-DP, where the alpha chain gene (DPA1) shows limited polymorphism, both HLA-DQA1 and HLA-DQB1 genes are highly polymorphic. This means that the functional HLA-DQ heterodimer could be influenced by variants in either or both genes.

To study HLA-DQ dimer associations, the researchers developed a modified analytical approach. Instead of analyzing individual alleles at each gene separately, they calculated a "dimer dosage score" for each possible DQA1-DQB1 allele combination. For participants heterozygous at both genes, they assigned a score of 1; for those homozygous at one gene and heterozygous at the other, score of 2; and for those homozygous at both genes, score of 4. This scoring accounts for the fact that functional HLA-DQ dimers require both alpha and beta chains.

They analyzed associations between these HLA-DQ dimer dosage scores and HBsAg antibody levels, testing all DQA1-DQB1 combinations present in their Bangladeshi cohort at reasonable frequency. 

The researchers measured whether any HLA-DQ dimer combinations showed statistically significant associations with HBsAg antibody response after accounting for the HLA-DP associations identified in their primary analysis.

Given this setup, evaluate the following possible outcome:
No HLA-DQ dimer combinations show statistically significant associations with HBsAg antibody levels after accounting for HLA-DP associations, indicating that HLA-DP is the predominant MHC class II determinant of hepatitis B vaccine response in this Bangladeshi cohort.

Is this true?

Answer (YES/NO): YES